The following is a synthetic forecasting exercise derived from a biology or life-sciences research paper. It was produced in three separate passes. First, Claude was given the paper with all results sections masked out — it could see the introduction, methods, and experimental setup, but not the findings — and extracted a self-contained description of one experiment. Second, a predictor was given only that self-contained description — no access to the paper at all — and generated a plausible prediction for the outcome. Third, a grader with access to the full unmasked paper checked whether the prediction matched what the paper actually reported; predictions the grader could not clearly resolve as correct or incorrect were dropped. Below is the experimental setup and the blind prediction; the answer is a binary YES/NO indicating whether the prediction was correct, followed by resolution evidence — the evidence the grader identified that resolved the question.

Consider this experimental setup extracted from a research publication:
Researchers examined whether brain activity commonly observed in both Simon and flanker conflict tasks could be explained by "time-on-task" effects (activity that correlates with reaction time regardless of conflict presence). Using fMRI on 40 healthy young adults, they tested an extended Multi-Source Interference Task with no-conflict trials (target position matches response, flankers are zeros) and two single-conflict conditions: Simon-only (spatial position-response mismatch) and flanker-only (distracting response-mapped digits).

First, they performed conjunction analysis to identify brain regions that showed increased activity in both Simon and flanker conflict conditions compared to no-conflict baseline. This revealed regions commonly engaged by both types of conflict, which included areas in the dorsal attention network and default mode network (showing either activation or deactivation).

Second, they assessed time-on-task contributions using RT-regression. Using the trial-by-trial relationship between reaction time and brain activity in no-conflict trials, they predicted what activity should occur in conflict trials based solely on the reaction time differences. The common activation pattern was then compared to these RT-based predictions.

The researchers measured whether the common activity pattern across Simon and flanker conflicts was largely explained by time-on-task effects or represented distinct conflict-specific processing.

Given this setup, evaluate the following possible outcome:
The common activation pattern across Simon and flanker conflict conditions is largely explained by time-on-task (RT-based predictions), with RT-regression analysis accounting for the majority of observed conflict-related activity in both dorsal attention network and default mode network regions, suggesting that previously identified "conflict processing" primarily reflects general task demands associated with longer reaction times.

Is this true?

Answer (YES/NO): NO